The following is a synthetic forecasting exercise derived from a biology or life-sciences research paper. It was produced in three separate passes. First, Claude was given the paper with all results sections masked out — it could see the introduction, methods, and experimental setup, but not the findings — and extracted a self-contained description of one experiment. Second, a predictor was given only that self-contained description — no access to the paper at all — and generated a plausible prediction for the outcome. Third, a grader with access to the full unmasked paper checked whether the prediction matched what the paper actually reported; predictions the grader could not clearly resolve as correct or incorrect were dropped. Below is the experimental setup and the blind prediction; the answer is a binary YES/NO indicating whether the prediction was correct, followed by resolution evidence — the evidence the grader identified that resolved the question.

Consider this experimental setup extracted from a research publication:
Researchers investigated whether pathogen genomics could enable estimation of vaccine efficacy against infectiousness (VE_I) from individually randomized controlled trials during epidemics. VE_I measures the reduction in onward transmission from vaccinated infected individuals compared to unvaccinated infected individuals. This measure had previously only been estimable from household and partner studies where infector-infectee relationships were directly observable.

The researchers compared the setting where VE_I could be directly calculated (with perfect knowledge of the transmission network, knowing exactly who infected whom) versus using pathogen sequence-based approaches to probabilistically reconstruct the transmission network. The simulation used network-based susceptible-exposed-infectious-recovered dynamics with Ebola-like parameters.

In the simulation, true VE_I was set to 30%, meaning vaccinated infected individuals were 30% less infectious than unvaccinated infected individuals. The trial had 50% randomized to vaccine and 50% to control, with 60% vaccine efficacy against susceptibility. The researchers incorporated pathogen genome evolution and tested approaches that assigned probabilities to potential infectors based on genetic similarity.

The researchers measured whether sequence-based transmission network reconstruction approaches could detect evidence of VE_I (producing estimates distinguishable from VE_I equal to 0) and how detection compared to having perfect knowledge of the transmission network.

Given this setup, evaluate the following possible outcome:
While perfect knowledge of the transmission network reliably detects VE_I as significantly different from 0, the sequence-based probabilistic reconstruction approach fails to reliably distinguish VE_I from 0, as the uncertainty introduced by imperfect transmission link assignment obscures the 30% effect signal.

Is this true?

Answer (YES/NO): NO